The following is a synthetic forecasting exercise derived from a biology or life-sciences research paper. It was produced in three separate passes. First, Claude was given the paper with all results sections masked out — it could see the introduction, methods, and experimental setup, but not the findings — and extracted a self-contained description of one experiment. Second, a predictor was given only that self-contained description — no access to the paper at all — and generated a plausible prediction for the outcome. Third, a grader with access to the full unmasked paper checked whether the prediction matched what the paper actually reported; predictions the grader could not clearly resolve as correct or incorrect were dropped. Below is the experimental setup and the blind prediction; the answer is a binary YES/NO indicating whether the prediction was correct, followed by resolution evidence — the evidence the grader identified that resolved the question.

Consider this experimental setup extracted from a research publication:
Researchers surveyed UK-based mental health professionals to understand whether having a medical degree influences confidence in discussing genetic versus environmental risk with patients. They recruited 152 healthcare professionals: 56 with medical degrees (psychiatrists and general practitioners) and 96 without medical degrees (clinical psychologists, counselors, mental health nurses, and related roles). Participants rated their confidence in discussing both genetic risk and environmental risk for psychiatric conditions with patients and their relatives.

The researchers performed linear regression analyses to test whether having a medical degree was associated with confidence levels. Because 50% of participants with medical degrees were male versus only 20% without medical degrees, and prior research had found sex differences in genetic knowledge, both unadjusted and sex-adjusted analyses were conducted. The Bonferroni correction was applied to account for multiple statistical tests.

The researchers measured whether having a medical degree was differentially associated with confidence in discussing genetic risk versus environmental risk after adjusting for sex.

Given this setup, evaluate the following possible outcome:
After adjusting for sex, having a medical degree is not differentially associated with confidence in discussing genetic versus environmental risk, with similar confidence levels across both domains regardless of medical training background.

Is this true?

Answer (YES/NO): NO